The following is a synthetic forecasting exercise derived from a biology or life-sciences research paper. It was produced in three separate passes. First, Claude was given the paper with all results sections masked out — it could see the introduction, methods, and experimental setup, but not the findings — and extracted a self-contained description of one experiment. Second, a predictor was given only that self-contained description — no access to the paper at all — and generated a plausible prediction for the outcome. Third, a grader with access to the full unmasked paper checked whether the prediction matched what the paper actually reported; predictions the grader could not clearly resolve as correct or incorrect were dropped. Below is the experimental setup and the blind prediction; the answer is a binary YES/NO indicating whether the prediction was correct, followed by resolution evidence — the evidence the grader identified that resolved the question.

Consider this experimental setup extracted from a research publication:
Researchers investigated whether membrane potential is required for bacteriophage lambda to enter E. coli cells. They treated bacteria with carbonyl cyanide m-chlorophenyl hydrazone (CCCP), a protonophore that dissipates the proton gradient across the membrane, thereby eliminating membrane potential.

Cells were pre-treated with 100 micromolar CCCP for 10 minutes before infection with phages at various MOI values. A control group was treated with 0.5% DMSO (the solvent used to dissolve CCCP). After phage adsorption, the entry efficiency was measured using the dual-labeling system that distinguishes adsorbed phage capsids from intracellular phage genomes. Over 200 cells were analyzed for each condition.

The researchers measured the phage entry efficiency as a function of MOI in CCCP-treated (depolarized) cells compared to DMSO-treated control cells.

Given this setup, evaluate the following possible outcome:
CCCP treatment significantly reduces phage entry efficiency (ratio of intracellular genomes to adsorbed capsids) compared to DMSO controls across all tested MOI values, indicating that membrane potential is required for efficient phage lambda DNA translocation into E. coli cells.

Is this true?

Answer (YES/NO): NO